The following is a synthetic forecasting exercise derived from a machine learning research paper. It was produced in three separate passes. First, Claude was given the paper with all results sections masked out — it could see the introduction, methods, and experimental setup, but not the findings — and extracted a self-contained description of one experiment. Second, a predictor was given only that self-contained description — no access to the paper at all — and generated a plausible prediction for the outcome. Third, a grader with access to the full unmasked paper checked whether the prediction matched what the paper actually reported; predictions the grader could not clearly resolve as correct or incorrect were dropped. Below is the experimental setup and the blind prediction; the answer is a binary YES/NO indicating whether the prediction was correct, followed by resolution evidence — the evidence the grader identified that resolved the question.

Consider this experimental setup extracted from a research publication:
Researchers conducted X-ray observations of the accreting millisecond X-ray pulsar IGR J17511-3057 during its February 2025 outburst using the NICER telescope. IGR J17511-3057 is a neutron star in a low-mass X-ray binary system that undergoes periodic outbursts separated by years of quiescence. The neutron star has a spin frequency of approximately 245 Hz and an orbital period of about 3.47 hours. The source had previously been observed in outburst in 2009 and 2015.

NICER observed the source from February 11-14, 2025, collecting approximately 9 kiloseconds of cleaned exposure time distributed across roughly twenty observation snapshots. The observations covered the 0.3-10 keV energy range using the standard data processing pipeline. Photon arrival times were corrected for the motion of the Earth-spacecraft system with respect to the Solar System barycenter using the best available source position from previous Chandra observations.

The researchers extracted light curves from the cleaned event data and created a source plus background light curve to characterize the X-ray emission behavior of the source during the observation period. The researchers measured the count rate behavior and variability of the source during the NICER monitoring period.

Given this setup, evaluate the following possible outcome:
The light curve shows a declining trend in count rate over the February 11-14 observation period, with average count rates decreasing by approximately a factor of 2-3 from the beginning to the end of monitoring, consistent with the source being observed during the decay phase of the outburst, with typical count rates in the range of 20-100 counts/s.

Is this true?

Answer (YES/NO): NO